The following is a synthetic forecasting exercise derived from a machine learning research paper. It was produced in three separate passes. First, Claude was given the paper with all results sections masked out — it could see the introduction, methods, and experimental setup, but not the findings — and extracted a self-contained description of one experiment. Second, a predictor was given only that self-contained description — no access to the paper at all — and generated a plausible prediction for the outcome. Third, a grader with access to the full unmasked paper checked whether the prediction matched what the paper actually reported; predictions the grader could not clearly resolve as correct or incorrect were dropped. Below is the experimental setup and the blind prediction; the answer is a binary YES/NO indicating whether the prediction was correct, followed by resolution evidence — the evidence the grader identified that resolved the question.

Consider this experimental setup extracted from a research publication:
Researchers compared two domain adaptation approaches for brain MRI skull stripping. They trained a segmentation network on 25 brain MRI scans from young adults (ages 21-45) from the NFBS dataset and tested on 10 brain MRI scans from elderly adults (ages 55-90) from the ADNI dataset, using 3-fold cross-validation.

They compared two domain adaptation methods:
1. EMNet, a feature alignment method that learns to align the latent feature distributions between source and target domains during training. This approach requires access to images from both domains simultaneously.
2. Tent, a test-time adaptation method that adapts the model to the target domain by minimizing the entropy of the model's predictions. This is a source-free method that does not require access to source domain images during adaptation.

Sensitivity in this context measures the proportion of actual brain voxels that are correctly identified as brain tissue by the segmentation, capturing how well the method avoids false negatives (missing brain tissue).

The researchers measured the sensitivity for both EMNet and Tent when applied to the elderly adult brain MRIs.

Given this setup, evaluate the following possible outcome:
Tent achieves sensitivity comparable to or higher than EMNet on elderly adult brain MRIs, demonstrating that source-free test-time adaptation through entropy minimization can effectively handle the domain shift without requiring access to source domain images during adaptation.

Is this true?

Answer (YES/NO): NO